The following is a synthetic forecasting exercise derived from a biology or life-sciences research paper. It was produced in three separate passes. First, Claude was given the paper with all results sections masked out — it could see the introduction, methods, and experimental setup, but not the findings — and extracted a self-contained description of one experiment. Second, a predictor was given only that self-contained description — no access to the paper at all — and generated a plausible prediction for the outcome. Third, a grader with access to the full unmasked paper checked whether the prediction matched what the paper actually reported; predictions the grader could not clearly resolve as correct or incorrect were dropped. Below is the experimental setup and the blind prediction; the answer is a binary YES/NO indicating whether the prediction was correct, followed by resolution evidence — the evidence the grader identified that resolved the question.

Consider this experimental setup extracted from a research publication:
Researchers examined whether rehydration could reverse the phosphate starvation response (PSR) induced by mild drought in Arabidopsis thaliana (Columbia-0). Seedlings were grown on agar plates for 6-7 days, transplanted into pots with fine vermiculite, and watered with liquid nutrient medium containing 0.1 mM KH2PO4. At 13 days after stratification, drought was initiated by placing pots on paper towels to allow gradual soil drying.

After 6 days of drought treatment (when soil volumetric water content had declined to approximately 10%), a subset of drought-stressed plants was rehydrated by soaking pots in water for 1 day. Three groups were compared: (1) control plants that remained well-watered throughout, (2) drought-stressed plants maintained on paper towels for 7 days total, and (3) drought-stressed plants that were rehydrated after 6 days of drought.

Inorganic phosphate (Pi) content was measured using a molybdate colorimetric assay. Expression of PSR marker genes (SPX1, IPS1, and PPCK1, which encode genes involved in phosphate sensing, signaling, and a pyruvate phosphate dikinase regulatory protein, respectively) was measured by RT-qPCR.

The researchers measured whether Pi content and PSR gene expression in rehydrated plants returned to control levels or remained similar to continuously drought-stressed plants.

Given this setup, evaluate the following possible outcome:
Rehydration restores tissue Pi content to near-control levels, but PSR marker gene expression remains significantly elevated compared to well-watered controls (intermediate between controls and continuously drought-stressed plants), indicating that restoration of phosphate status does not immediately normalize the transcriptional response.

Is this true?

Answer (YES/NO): NO